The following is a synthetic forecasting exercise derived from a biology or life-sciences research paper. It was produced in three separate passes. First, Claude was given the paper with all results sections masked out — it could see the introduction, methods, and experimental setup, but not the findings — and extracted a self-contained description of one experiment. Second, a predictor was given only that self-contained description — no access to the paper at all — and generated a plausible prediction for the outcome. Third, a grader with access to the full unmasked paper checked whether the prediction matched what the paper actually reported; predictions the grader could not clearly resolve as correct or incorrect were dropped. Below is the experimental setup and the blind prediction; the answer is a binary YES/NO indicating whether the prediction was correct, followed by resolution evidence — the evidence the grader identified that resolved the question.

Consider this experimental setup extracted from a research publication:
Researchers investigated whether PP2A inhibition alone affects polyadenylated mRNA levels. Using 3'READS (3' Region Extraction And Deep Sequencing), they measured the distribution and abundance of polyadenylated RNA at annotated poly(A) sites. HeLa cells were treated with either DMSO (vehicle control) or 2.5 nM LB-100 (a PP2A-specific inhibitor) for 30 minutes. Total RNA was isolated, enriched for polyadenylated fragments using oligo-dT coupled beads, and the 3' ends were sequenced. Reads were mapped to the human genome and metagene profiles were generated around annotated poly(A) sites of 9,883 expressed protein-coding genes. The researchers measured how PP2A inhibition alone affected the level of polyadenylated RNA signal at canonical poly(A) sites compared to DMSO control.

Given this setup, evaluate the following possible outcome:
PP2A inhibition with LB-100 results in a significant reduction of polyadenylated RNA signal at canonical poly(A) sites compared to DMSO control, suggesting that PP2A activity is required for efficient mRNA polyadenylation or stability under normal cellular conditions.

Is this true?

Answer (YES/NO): NO